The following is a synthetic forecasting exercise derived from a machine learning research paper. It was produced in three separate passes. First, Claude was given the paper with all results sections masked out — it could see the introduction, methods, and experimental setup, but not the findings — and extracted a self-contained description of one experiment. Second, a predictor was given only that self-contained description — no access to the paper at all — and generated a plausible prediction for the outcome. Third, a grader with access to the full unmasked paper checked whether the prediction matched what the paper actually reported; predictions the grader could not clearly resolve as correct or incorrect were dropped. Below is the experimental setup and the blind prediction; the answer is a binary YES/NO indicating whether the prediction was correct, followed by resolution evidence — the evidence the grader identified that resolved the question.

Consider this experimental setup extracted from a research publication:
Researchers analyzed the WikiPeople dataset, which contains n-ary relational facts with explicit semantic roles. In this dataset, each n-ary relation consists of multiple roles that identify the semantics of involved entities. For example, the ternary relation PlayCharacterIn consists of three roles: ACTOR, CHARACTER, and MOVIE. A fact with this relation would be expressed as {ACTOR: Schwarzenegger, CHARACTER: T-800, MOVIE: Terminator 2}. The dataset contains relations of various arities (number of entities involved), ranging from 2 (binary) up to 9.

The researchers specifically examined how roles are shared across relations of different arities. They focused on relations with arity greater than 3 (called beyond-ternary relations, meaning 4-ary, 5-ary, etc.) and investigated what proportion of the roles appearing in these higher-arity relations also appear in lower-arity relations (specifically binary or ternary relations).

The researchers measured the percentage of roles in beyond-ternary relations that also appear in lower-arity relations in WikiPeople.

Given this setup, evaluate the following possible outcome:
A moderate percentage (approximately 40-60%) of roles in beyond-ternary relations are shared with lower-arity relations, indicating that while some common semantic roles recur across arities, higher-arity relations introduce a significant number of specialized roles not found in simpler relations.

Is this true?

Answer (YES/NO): NO